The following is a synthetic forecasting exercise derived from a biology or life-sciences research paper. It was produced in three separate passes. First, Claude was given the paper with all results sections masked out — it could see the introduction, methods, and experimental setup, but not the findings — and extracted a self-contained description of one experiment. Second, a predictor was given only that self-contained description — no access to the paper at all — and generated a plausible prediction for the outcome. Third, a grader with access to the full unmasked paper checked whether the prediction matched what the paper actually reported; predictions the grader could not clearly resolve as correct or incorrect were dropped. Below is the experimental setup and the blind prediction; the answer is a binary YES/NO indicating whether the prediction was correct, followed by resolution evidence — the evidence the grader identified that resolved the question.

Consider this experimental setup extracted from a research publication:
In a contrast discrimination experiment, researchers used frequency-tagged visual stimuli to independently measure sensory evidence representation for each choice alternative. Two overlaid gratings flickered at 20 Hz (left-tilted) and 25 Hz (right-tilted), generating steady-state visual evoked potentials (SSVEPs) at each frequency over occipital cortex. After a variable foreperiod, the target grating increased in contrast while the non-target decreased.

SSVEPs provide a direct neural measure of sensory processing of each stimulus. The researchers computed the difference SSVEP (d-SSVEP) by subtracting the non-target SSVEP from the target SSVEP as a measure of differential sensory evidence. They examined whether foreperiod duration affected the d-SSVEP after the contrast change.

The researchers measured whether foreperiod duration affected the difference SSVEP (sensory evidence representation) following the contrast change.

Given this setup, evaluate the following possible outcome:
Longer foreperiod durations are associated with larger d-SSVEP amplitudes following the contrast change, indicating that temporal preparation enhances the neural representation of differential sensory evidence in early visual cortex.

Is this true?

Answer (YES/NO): NO